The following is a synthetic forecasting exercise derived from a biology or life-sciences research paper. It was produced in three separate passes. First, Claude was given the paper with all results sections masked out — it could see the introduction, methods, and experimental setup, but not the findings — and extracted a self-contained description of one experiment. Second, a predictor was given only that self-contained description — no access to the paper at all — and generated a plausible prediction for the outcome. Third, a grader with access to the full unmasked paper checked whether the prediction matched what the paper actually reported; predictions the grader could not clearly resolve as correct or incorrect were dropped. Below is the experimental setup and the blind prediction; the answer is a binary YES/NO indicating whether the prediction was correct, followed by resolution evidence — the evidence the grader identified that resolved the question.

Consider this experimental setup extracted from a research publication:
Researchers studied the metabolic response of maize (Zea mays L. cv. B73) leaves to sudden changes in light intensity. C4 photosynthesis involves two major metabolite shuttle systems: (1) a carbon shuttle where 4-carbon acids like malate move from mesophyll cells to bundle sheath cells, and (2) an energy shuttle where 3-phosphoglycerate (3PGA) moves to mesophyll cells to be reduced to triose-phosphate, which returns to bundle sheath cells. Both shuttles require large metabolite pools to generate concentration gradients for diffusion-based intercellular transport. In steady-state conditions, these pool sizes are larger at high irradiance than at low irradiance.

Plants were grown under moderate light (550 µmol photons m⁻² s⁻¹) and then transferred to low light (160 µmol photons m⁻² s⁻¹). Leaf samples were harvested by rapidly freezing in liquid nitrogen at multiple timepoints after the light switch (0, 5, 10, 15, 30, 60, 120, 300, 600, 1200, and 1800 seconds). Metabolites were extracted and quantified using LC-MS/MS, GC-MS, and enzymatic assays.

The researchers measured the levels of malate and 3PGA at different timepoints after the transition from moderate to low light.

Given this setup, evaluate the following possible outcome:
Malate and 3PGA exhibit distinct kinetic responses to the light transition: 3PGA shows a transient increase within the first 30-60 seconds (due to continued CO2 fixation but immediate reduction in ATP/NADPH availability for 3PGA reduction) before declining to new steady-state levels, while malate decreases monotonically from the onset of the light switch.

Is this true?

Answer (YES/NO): NO